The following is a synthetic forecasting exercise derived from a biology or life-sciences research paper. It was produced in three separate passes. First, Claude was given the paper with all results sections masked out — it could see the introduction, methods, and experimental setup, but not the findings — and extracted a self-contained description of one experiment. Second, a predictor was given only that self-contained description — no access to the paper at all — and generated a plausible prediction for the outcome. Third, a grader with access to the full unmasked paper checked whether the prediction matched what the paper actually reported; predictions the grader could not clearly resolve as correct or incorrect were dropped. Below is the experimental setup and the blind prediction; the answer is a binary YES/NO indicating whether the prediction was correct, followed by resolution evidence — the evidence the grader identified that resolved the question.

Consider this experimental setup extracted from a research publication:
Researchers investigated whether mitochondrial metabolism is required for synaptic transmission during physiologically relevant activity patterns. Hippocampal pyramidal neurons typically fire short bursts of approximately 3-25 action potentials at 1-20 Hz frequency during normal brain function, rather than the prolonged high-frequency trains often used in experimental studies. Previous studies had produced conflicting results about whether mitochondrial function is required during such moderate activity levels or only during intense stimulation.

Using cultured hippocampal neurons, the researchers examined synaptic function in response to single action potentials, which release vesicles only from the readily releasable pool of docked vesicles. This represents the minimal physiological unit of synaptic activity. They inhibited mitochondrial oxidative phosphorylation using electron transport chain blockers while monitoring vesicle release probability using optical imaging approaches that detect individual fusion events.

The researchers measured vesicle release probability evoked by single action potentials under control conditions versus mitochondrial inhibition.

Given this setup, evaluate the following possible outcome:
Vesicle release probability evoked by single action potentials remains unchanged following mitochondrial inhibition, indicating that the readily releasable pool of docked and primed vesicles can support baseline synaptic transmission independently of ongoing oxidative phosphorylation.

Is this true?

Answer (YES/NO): NO